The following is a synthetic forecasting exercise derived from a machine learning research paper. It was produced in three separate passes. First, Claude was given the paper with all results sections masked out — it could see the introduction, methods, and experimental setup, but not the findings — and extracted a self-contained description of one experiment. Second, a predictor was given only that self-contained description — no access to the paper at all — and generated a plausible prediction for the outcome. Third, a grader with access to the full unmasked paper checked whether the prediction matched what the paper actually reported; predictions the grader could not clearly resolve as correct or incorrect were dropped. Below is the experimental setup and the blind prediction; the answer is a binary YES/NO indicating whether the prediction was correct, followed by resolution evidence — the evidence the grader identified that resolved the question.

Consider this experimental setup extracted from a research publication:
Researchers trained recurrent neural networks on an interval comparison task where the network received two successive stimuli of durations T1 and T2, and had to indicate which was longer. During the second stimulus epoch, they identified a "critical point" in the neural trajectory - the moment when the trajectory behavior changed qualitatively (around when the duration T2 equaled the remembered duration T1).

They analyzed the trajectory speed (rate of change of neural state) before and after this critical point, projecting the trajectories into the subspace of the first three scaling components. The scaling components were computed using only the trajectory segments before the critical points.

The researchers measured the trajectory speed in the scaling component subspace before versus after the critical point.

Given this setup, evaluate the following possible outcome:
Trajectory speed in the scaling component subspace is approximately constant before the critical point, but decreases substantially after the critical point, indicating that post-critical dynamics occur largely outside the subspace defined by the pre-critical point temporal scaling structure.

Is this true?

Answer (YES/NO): NO